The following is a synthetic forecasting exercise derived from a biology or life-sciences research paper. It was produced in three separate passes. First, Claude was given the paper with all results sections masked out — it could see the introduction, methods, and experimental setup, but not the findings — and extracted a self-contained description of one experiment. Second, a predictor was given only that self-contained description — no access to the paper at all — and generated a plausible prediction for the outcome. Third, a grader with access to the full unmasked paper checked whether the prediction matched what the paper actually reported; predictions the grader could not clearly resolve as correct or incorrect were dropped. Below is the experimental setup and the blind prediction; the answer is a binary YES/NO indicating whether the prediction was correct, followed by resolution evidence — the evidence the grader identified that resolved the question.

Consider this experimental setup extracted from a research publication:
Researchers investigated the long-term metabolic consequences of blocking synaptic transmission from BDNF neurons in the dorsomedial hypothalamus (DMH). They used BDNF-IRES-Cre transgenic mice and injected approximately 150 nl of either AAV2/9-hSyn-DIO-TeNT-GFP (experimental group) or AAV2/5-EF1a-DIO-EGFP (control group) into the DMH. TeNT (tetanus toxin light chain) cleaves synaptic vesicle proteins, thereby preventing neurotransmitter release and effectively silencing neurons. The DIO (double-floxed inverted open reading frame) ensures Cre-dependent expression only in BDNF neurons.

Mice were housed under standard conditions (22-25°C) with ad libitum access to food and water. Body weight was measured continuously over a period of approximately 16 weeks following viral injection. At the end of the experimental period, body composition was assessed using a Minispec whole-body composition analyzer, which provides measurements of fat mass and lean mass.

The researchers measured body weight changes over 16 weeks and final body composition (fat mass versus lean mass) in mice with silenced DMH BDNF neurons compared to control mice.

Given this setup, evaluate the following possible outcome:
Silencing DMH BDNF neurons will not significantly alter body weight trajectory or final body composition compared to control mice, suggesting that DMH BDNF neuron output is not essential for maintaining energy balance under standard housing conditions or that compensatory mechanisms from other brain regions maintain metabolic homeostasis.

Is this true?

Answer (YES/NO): NO